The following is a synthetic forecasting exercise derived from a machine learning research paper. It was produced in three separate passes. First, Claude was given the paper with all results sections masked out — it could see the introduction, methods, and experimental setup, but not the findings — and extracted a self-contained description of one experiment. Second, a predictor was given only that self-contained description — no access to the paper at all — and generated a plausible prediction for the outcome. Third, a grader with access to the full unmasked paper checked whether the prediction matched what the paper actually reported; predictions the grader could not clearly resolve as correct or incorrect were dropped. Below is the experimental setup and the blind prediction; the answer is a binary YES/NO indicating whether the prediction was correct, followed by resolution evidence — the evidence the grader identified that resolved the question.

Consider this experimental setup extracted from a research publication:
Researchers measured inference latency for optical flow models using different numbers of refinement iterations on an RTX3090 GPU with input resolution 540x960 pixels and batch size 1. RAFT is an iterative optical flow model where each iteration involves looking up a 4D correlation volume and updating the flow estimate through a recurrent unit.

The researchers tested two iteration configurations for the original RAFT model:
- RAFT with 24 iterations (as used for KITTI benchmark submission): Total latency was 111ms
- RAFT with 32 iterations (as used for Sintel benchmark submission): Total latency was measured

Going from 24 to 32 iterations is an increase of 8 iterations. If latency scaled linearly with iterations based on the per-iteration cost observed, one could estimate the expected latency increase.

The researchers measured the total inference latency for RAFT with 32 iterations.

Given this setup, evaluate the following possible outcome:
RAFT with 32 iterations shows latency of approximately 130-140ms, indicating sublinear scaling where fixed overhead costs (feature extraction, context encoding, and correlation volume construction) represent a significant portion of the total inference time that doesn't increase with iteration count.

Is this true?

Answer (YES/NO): NO